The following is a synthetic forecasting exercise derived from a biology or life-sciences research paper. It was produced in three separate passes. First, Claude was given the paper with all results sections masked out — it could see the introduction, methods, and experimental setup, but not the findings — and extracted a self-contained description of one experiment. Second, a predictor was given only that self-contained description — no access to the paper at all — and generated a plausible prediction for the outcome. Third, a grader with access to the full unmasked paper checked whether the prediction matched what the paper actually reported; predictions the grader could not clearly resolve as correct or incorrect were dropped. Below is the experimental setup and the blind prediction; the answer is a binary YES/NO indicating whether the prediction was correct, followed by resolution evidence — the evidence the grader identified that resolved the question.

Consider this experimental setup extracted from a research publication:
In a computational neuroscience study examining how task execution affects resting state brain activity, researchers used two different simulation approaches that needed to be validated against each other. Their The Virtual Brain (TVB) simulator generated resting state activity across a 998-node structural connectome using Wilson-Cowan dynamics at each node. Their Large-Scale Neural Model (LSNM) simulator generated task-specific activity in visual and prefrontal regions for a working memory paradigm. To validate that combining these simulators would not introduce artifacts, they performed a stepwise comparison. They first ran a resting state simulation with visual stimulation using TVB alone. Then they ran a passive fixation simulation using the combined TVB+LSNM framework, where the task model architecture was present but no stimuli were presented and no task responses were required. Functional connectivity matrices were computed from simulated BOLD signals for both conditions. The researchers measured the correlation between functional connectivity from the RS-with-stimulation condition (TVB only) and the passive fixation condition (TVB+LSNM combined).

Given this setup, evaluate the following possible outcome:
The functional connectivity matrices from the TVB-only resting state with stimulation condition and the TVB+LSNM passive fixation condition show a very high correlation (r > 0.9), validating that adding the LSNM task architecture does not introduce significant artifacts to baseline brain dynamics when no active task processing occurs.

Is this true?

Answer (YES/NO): NO